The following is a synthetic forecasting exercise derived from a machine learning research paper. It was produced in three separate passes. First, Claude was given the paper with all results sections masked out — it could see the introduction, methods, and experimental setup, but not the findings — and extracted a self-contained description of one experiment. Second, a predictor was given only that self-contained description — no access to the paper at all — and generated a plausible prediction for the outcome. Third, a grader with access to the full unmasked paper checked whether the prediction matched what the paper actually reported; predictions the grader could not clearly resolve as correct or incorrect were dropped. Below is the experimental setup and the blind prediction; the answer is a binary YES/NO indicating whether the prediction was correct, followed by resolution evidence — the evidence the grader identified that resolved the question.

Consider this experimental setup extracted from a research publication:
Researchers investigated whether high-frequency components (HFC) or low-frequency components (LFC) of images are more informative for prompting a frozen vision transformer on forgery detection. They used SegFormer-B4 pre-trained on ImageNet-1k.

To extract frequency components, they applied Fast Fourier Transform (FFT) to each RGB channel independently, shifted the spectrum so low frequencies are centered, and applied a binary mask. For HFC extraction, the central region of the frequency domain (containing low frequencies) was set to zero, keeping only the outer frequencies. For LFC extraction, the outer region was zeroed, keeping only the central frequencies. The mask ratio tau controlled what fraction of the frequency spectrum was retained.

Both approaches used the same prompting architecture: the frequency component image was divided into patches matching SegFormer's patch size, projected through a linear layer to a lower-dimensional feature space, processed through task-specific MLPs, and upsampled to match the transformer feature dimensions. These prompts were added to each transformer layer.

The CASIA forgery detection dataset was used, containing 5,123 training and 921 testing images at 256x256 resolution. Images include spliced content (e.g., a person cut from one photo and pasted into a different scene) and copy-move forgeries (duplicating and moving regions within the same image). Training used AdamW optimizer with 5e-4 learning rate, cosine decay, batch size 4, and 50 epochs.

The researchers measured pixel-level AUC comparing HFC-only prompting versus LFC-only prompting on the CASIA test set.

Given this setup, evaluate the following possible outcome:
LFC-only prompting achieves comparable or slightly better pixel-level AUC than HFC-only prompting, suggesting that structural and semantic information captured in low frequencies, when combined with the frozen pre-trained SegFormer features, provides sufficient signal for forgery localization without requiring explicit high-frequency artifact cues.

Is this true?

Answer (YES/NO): NO